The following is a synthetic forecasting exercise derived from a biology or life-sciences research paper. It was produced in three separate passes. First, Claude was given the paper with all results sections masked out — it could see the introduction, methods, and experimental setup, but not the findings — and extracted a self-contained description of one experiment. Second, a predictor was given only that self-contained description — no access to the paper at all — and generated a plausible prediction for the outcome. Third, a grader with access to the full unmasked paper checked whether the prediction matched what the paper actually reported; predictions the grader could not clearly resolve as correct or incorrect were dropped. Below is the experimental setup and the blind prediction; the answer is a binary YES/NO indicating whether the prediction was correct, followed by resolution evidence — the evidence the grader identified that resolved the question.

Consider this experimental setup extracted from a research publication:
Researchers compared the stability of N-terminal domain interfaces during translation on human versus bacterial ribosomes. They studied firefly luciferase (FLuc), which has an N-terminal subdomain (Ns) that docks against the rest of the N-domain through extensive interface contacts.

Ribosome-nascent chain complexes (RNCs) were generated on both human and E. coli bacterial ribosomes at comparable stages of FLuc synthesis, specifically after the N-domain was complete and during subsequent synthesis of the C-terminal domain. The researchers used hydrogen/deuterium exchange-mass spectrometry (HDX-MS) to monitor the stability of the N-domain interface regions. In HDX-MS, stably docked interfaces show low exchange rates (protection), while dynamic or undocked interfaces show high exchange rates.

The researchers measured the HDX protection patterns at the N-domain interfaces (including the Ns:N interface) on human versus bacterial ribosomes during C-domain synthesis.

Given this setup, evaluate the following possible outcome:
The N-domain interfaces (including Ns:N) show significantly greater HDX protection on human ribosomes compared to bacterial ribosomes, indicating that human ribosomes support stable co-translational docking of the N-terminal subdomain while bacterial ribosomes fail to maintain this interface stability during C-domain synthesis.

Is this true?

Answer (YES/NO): NO